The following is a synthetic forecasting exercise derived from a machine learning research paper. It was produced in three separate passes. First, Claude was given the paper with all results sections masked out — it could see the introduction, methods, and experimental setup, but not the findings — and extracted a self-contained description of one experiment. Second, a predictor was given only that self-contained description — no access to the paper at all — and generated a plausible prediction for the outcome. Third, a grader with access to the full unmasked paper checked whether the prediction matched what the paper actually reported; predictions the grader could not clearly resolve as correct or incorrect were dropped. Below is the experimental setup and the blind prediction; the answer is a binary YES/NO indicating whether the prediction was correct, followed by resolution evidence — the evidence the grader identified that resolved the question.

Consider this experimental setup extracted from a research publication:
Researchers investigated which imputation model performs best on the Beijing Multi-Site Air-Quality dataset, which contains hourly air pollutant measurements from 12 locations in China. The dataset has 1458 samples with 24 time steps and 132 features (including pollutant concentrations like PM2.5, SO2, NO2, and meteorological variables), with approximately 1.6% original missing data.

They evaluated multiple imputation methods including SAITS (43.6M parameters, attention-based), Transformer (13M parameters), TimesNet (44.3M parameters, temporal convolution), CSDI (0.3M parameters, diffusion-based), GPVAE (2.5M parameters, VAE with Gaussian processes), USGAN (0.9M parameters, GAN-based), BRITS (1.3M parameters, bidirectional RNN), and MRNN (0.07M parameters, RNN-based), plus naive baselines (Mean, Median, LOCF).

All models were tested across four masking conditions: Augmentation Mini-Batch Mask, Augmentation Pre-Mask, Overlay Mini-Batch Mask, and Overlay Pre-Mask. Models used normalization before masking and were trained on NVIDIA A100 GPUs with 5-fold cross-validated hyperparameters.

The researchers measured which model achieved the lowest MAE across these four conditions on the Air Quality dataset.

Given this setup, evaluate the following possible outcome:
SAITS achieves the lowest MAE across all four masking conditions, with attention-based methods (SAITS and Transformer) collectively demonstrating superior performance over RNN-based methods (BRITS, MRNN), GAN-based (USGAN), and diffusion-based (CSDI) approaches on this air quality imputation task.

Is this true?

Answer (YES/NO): NO